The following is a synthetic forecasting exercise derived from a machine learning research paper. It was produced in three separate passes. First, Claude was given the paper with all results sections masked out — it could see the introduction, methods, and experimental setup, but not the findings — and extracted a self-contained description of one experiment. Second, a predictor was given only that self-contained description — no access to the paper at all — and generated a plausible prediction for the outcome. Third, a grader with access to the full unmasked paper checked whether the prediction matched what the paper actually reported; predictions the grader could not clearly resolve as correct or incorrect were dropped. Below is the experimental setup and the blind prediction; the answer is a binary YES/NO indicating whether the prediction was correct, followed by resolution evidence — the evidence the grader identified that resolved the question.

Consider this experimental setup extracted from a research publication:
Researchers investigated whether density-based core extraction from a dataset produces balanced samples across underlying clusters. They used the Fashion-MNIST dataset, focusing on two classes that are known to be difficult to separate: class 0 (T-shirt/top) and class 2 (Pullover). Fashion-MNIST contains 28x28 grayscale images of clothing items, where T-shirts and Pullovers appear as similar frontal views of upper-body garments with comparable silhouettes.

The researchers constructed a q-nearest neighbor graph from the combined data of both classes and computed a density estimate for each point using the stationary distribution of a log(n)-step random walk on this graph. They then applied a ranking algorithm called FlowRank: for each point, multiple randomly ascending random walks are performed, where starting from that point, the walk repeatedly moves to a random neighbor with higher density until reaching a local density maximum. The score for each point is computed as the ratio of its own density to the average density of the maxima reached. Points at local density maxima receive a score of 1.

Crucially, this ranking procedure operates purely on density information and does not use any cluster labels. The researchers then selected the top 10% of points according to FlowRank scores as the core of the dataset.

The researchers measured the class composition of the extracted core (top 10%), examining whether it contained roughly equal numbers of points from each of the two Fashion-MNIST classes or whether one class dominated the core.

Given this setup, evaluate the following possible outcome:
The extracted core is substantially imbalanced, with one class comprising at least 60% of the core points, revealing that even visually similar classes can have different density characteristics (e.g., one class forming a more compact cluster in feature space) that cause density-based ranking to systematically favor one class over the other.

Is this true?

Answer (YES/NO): NO